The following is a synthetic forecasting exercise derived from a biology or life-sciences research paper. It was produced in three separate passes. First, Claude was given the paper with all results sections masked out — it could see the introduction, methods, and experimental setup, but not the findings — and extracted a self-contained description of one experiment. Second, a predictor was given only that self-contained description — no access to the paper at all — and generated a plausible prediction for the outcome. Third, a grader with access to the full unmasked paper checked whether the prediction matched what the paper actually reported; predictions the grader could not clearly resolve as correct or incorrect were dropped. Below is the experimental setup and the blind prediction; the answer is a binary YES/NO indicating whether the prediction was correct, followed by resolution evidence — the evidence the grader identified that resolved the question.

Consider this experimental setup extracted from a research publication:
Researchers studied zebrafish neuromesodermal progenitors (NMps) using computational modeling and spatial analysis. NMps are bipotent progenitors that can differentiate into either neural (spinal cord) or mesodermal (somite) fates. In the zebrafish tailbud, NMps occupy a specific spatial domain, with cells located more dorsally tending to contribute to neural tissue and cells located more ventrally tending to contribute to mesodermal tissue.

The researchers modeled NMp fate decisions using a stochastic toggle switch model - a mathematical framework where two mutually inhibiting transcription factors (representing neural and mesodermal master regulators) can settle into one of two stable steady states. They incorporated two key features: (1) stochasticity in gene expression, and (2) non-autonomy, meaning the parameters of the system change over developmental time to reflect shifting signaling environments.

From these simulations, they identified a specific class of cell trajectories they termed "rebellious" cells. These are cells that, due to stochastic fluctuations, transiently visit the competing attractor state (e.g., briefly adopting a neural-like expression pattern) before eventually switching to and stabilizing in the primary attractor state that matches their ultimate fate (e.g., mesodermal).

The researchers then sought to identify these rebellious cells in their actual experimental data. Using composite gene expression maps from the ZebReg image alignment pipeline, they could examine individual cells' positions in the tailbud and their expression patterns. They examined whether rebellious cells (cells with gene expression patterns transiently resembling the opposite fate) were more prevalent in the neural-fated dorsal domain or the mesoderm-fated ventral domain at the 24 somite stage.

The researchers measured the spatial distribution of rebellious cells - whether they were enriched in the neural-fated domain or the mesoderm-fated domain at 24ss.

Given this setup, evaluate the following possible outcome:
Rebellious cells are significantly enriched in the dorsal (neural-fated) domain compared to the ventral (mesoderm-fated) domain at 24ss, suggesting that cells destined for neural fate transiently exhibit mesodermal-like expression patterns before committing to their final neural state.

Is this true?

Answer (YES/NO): NO